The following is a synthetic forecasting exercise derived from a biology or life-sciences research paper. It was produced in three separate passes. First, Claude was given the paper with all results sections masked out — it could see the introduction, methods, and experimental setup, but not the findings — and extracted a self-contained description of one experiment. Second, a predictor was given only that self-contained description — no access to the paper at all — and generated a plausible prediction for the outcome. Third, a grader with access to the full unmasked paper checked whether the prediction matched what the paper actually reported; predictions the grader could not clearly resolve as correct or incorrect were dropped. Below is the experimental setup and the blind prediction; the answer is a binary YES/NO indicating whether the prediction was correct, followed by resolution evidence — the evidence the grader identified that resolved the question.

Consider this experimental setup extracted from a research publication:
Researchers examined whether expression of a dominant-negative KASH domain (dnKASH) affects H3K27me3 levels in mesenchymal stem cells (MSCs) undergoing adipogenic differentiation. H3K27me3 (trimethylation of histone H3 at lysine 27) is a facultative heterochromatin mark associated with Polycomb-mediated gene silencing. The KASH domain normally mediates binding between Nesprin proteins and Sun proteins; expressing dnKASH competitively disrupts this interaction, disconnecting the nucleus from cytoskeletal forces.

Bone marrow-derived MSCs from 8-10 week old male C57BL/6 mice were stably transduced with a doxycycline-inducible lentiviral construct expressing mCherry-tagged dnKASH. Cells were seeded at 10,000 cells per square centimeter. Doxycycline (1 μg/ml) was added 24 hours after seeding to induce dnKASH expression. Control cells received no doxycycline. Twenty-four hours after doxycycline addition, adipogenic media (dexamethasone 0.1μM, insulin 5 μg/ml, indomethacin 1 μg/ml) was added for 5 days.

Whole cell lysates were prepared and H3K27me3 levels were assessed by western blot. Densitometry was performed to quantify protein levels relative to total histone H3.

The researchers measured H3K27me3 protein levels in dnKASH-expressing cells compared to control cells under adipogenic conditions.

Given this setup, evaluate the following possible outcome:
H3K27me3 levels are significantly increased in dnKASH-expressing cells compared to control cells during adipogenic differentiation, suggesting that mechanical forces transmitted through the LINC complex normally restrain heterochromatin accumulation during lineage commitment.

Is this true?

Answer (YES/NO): NO